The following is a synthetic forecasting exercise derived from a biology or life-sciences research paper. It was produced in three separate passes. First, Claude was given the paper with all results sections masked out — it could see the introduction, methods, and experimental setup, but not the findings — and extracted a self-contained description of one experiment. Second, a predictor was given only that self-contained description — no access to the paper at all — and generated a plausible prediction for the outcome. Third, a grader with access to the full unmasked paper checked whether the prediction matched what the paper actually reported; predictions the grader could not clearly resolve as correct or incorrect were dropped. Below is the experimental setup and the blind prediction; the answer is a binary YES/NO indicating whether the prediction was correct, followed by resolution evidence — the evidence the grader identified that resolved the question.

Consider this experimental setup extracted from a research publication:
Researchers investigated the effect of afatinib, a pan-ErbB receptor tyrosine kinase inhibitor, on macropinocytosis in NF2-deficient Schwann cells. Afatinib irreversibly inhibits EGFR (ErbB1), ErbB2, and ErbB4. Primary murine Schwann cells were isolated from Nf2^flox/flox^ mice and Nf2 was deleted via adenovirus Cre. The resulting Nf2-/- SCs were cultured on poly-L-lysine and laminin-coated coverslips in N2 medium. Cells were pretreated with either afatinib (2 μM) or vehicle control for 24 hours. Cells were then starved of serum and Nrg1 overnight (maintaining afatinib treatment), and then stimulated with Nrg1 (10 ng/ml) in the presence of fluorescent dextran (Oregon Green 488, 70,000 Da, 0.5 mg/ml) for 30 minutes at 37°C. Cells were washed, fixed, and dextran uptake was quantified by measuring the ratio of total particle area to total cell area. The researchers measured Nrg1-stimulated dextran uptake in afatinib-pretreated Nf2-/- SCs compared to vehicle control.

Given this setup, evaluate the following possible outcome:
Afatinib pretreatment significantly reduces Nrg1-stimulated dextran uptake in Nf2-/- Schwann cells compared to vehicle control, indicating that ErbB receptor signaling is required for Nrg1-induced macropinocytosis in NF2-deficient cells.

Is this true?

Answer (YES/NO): YES